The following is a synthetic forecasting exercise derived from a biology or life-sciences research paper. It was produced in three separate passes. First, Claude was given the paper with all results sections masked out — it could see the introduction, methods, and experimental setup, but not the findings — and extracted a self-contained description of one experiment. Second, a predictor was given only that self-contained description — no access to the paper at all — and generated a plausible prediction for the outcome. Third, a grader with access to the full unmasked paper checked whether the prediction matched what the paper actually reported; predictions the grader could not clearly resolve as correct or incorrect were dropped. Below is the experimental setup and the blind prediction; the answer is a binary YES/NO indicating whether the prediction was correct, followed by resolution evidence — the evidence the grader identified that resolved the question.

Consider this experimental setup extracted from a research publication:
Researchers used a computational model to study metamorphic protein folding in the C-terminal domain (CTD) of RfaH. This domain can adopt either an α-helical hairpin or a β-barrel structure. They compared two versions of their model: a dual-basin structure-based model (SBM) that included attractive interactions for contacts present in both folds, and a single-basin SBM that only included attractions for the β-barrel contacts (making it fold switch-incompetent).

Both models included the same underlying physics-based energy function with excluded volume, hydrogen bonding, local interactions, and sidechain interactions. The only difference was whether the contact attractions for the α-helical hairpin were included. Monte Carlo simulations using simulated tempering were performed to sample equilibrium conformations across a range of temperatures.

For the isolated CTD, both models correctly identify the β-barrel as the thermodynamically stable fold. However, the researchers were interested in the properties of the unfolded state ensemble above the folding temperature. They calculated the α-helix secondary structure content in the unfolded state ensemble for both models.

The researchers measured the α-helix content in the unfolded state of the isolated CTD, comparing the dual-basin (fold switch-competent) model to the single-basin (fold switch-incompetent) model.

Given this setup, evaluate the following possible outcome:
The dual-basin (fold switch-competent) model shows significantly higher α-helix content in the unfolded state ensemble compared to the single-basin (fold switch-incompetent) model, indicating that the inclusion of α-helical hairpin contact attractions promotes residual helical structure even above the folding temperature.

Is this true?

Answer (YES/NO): YES